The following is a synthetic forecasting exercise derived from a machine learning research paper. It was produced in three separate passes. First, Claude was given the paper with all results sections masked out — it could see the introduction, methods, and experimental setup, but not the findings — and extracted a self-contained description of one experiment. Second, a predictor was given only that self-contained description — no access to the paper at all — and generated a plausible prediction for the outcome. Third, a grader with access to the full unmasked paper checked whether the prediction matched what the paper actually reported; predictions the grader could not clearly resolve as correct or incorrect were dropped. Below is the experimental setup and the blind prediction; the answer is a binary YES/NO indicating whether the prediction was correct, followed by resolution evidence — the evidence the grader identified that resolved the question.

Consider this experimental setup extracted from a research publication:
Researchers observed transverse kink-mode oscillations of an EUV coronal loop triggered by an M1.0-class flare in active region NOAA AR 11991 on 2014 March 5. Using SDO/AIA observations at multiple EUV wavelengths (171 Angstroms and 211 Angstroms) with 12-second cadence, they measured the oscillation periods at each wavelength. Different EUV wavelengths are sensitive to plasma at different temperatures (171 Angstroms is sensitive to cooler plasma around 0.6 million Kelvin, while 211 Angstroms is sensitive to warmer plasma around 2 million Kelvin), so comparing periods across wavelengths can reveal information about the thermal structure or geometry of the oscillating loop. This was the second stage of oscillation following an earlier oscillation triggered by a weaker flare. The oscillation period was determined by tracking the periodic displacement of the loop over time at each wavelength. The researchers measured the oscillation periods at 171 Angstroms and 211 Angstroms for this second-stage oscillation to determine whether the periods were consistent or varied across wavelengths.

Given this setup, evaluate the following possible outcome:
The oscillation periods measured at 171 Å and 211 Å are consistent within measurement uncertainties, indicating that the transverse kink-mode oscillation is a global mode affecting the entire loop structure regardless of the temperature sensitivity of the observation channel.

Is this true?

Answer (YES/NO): NO